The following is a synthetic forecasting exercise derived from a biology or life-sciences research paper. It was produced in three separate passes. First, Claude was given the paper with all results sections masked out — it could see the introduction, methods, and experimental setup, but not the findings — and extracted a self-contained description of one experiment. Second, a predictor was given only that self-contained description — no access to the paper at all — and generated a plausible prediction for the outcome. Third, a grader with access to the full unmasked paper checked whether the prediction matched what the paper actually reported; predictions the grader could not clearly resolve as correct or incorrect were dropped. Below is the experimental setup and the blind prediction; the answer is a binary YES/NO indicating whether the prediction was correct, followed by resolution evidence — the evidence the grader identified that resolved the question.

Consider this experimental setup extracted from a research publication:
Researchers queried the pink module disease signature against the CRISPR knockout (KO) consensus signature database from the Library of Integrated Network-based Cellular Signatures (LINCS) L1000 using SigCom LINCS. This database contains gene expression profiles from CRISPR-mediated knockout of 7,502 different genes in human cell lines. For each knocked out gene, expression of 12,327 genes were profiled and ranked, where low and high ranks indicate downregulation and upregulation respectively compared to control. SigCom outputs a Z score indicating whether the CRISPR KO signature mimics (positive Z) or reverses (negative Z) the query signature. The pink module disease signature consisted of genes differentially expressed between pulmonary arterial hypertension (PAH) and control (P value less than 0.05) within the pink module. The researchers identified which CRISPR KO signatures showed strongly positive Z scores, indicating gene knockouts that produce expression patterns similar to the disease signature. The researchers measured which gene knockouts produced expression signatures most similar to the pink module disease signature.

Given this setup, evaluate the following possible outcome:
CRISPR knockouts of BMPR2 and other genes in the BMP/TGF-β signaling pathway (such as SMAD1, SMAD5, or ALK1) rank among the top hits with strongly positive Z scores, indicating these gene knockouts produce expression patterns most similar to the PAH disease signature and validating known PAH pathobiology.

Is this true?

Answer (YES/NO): NO